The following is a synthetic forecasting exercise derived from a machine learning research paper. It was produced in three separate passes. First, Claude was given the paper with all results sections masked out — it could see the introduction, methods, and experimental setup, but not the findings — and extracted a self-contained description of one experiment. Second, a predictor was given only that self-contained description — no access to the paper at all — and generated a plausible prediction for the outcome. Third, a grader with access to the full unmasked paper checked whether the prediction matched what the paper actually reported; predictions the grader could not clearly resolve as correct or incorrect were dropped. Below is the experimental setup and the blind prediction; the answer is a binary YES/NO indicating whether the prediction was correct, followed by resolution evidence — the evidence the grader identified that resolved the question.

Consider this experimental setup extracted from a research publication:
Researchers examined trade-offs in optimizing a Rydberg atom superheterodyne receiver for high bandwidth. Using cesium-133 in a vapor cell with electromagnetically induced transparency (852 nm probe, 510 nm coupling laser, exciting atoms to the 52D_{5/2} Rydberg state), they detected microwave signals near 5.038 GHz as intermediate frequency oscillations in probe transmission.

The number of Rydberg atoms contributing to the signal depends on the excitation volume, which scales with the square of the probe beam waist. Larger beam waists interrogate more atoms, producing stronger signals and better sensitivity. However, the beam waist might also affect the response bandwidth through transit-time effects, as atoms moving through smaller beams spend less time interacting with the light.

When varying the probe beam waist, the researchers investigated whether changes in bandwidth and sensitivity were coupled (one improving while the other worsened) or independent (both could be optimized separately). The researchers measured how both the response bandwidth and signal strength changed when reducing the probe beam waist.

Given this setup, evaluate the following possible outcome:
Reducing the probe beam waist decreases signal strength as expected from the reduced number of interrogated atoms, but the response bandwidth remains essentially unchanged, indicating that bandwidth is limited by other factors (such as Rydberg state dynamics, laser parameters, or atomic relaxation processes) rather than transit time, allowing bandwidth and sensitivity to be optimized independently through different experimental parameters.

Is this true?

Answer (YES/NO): NO